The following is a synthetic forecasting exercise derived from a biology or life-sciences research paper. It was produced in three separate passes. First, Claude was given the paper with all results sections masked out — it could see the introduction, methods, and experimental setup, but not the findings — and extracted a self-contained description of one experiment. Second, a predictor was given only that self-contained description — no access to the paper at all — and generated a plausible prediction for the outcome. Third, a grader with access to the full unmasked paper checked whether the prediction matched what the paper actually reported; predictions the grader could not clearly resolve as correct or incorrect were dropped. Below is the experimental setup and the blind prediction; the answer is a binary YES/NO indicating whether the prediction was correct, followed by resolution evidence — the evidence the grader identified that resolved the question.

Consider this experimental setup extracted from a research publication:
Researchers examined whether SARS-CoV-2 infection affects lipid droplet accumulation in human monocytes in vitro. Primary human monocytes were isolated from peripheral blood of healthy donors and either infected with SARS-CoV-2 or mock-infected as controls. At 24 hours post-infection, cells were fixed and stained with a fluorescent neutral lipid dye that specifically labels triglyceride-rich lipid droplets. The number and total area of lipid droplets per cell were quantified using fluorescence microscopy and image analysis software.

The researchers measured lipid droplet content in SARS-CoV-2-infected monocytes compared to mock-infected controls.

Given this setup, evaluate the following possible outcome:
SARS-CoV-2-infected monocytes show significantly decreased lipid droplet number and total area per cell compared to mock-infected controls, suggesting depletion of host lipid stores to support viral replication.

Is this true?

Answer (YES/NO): NO